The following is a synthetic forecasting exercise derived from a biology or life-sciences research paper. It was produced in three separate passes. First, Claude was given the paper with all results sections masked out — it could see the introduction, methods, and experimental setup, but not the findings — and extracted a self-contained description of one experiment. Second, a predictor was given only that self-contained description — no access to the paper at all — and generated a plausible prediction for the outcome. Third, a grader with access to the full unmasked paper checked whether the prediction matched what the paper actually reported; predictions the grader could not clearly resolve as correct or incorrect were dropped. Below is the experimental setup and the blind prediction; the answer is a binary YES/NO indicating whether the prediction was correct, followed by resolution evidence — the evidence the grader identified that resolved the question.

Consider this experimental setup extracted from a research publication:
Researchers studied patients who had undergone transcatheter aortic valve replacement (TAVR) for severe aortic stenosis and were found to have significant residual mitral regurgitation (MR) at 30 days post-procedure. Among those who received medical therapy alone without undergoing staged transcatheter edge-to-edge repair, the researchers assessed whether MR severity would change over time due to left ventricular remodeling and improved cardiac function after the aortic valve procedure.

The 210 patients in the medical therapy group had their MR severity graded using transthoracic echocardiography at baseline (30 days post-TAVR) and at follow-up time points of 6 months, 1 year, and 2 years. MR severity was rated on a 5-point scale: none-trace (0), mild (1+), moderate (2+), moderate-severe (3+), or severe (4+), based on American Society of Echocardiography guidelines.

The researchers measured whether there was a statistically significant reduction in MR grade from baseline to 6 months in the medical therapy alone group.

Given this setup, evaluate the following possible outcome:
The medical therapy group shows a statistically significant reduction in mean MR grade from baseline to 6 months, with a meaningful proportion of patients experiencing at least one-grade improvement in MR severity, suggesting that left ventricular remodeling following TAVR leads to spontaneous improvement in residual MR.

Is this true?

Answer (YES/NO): NO